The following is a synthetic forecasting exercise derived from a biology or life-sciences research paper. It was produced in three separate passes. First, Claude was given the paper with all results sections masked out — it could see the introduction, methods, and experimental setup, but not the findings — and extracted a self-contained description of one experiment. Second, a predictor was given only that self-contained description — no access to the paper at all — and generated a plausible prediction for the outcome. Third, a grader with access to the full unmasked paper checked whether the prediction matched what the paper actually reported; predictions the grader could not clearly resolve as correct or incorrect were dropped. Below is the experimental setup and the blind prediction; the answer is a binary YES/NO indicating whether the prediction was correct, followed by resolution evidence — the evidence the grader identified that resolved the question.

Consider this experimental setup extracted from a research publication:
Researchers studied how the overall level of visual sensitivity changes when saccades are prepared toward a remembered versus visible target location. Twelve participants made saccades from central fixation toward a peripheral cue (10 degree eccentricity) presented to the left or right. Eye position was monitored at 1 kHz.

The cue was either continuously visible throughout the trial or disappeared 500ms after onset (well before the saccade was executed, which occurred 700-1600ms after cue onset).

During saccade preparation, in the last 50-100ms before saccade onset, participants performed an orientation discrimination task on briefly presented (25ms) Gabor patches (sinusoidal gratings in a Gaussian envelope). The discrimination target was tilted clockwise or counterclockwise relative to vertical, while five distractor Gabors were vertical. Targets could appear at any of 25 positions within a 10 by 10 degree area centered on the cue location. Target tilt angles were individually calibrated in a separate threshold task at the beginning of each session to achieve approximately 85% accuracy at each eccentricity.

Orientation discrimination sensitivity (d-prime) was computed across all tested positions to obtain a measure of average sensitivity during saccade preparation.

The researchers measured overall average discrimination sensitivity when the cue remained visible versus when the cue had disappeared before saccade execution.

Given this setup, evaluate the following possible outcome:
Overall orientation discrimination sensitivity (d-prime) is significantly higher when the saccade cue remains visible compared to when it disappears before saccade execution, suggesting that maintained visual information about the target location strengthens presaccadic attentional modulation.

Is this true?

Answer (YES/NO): NO